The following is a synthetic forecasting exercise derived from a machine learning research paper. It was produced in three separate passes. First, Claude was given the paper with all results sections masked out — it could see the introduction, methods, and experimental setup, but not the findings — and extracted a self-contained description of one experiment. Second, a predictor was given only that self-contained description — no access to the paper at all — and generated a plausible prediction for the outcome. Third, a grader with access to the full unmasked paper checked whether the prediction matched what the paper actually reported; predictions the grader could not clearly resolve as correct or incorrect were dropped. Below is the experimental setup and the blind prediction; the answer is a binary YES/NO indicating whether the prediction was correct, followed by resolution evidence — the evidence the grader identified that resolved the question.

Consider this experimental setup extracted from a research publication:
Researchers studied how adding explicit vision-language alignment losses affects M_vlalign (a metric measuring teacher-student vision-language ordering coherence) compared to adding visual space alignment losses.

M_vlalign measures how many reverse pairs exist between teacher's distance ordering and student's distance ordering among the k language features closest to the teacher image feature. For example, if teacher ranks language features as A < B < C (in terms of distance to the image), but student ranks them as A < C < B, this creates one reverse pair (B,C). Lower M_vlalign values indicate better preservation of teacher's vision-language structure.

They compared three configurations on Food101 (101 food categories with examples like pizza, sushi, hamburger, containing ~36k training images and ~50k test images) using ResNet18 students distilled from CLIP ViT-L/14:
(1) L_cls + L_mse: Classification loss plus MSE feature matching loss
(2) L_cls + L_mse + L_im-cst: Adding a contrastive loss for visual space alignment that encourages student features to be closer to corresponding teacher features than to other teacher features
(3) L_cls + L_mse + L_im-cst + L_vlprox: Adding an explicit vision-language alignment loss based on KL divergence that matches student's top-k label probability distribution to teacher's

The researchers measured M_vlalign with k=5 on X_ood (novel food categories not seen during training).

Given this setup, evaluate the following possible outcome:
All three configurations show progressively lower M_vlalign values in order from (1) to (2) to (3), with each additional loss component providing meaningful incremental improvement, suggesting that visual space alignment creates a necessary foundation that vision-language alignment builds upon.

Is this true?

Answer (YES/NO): NO